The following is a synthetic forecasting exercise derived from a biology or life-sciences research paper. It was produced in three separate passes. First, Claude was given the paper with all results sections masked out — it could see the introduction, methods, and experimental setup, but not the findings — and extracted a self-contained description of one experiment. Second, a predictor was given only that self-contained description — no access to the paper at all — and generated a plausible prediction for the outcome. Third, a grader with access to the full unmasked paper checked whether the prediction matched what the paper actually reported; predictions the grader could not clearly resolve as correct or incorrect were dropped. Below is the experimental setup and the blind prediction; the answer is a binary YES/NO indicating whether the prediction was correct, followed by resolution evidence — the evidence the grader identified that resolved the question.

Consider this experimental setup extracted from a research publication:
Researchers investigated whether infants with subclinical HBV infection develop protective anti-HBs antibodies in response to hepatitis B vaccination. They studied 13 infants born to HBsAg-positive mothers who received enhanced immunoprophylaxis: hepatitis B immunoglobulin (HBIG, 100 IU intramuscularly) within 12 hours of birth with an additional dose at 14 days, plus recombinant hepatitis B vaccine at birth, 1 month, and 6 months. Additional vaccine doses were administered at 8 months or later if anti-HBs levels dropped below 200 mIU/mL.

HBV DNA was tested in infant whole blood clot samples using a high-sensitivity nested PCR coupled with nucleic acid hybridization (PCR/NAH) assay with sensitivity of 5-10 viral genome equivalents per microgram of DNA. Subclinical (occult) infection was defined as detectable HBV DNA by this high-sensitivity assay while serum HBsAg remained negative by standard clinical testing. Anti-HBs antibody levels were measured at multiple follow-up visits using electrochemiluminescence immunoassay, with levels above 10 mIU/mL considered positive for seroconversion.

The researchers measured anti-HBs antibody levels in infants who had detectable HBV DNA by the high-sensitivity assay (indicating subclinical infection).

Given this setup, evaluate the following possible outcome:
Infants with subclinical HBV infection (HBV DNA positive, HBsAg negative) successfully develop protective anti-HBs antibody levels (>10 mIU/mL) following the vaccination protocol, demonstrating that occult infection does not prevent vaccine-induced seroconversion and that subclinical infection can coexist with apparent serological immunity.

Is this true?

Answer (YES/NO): YES